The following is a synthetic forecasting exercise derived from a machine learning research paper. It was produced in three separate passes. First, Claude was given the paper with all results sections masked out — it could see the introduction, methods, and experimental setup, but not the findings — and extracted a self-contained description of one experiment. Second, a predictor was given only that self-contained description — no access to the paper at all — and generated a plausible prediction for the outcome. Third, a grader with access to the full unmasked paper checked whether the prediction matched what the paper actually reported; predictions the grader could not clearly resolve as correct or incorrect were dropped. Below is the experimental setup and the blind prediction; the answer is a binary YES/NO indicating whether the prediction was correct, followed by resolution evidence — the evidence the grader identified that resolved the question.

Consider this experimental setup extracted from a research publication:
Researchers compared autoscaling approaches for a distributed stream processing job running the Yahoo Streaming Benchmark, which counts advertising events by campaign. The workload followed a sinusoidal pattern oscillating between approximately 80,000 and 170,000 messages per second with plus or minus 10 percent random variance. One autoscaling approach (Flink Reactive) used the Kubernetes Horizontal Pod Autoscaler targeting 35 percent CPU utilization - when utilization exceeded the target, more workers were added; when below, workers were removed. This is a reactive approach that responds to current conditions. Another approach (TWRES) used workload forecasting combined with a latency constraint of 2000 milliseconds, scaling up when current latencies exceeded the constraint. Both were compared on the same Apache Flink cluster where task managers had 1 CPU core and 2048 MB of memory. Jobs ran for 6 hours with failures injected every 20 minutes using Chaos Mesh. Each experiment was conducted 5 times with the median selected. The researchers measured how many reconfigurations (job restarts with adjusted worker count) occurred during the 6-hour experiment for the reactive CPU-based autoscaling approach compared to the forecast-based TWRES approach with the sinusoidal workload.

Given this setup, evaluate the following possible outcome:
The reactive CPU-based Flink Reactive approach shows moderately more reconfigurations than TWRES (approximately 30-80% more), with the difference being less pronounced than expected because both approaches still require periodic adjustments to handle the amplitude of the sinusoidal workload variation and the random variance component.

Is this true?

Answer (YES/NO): YES